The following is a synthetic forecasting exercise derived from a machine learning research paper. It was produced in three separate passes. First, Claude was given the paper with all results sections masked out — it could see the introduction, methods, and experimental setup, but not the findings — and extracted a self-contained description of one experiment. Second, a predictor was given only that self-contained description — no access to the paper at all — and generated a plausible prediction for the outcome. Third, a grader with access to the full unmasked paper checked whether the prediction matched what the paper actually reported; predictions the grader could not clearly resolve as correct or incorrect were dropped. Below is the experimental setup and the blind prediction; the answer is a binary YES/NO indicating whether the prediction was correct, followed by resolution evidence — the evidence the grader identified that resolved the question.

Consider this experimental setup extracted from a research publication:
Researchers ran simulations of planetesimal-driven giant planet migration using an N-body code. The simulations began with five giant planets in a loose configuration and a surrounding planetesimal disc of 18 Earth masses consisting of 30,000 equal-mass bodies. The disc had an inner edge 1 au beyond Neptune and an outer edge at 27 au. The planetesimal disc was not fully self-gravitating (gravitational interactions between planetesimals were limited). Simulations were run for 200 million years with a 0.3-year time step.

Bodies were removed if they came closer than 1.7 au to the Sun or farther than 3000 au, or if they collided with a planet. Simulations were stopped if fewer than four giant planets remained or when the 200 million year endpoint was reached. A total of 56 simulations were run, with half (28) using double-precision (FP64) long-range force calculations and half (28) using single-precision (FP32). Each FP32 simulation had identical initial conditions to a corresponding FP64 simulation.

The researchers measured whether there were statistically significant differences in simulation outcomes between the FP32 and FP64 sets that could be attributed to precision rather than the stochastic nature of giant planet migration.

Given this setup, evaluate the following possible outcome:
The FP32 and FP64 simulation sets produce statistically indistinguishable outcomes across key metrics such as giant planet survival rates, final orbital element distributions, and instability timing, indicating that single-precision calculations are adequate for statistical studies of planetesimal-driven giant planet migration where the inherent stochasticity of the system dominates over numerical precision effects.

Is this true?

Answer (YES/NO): YES